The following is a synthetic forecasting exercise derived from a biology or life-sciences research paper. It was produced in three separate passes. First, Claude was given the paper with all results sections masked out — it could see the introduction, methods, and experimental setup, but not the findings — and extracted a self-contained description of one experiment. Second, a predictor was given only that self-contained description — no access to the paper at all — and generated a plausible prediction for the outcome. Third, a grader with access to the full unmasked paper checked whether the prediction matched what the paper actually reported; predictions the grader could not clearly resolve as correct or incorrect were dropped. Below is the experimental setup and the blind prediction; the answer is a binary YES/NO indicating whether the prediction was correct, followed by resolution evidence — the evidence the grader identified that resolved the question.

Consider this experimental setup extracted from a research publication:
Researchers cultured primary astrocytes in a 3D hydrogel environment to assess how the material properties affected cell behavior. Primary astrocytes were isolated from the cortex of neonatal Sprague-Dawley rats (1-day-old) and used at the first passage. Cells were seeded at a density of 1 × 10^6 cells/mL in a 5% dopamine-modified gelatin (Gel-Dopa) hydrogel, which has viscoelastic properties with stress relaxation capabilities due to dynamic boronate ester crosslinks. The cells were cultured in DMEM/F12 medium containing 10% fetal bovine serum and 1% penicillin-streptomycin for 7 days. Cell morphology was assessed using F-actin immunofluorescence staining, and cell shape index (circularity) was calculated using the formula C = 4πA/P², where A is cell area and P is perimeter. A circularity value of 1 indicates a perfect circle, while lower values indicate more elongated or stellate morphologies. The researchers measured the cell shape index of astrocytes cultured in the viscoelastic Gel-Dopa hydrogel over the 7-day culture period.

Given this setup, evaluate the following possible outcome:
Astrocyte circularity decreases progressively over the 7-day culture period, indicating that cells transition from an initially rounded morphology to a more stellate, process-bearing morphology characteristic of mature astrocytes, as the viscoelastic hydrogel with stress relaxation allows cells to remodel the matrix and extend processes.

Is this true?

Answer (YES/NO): YES